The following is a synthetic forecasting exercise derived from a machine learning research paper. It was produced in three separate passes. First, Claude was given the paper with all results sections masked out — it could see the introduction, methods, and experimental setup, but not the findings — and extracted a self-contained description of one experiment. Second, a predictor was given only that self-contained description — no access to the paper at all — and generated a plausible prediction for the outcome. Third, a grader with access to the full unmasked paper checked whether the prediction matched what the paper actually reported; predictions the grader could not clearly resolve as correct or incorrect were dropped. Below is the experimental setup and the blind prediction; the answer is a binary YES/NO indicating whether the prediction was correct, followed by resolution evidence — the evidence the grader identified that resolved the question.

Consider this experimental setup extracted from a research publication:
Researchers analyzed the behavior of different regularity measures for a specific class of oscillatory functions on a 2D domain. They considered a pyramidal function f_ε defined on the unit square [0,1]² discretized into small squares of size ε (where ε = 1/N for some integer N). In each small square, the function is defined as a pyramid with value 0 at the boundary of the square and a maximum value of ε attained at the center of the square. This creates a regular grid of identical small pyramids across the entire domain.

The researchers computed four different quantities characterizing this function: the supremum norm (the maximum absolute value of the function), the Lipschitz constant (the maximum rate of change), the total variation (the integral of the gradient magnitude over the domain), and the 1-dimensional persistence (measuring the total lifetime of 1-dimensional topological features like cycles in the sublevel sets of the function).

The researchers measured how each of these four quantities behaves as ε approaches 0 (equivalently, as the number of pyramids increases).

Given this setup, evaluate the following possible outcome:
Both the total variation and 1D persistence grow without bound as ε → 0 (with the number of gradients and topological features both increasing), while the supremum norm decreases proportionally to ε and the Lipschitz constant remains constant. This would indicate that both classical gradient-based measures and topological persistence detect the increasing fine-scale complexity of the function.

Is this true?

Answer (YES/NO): NO